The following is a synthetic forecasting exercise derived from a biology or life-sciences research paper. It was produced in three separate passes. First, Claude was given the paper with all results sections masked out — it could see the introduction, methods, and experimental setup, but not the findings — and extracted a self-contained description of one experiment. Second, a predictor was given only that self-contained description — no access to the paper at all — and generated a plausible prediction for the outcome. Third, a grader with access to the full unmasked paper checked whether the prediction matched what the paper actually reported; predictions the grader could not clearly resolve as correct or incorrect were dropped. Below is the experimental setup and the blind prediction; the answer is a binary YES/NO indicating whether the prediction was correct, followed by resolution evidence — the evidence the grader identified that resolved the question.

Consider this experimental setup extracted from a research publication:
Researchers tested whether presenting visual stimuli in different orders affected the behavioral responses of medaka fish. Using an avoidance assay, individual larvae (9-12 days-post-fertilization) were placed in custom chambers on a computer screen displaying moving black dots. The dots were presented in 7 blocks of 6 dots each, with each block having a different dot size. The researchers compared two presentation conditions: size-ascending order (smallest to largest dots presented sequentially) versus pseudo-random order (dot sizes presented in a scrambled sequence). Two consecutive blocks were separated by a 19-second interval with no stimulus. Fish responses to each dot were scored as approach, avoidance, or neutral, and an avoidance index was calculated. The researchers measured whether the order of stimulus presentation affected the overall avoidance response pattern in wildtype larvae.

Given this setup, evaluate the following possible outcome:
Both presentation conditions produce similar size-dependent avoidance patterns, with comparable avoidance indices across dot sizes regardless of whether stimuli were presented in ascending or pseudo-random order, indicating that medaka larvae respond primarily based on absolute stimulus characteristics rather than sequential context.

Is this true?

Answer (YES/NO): NO